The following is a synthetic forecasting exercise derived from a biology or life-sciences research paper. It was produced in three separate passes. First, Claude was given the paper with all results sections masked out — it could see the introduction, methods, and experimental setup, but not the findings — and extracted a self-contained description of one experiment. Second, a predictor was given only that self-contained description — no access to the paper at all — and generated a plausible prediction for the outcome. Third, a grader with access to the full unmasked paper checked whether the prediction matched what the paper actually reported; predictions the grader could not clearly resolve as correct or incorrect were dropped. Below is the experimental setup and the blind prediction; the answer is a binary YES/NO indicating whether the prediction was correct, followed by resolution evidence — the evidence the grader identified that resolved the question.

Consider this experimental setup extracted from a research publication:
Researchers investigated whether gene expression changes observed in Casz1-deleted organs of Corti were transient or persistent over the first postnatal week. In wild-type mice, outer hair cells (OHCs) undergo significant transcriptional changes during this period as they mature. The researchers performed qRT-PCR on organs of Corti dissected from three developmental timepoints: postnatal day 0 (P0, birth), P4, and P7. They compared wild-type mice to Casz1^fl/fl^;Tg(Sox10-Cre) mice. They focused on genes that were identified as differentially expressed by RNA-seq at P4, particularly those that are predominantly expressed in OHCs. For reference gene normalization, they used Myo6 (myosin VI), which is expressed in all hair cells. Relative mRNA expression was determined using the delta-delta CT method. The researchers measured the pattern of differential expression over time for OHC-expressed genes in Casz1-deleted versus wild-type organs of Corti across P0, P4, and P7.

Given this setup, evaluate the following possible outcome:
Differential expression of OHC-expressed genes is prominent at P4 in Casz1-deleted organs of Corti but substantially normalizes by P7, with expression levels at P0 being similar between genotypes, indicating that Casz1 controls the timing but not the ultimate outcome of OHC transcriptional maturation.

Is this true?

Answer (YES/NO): YES